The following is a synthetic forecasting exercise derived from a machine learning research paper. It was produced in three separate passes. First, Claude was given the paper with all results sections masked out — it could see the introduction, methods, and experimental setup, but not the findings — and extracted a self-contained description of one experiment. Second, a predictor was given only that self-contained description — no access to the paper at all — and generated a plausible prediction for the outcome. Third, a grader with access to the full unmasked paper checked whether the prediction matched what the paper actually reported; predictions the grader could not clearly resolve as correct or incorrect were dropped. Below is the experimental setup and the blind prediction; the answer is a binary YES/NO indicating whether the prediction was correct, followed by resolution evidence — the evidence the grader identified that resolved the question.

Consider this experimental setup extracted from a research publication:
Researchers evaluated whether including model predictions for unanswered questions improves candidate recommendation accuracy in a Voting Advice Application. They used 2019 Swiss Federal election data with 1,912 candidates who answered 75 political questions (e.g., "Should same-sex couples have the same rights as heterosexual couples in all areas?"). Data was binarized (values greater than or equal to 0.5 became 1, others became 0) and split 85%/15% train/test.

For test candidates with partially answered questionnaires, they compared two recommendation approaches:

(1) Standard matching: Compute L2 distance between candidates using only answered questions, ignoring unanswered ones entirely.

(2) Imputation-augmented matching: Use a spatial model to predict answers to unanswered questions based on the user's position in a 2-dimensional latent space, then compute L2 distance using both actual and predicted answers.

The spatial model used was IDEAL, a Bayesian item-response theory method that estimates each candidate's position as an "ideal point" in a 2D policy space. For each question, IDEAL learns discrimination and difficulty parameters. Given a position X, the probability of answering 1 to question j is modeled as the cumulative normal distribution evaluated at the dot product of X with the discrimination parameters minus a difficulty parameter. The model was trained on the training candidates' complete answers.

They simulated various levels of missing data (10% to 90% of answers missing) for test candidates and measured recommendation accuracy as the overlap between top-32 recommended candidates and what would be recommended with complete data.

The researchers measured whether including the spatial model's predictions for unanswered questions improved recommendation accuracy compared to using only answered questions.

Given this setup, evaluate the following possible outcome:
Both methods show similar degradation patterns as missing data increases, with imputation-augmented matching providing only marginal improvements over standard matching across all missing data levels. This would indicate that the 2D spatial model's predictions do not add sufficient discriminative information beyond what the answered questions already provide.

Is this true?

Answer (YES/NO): NO